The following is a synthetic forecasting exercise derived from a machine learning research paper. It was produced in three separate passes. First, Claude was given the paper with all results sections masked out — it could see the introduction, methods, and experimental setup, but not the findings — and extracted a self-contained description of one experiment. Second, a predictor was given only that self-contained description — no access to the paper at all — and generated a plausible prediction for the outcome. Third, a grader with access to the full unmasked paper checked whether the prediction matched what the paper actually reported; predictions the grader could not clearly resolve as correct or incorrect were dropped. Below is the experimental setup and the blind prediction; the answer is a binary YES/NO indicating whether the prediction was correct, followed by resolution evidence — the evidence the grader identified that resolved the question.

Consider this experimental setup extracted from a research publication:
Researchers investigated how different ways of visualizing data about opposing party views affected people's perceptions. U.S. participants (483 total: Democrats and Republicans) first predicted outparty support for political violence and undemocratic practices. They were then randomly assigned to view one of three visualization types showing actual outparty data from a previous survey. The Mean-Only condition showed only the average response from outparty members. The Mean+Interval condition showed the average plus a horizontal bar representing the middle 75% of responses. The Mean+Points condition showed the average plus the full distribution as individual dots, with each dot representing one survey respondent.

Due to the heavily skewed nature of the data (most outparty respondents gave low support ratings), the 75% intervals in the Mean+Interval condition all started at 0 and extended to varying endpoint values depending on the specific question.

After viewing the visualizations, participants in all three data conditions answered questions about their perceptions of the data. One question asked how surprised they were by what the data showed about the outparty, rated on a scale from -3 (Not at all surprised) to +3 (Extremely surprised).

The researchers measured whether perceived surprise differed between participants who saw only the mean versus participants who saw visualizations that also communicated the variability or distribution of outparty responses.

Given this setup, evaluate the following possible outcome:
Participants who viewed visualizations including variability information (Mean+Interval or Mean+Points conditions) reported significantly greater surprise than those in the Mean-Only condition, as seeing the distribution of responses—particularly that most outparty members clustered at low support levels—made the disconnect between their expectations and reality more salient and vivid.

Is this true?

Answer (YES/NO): NO